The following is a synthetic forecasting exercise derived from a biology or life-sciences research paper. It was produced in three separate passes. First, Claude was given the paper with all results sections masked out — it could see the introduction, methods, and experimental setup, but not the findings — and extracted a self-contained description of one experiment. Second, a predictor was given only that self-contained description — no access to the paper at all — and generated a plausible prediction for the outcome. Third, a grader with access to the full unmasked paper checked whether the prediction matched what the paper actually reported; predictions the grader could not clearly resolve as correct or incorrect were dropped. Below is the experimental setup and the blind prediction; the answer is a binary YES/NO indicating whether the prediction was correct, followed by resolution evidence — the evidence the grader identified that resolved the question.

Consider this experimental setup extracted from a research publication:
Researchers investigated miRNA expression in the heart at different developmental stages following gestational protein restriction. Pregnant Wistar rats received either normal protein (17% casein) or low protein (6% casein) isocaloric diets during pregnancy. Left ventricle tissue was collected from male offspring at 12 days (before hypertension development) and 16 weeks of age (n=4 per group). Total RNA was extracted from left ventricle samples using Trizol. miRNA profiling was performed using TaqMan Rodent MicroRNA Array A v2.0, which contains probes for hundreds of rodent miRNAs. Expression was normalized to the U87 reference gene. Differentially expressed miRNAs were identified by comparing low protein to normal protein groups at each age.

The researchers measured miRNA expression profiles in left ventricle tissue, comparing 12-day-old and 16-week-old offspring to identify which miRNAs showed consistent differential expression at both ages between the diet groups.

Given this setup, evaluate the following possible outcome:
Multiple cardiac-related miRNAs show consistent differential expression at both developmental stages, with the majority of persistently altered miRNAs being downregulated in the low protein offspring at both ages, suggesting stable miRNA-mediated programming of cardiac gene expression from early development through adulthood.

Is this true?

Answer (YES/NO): NO